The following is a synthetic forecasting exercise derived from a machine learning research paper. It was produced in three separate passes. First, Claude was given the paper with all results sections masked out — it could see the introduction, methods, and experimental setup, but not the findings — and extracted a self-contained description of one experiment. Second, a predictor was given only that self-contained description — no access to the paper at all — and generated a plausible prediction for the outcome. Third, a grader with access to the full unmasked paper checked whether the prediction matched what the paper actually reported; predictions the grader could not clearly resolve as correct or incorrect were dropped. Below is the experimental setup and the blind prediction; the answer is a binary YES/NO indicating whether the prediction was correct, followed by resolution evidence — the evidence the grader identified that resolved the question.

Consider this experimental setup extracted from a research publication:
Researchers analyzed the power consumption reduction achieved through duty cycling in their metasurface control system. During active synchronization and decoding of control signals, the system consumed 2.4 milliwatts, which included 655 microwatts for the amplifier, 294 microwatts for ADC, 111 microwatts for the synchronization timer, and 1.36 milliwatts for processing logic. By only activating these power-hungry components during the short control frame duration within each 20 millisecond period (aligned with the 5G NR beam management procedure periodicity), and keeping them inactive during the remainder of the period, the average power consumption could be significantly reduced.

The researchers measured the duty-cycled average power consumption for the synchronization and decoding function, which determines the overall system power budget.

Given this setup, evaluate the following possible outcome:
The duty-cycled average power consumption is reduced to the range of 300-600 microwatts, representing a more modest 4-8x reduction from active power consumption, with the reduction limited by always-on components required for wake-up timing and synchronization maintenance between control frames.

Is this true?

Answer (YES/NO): NO